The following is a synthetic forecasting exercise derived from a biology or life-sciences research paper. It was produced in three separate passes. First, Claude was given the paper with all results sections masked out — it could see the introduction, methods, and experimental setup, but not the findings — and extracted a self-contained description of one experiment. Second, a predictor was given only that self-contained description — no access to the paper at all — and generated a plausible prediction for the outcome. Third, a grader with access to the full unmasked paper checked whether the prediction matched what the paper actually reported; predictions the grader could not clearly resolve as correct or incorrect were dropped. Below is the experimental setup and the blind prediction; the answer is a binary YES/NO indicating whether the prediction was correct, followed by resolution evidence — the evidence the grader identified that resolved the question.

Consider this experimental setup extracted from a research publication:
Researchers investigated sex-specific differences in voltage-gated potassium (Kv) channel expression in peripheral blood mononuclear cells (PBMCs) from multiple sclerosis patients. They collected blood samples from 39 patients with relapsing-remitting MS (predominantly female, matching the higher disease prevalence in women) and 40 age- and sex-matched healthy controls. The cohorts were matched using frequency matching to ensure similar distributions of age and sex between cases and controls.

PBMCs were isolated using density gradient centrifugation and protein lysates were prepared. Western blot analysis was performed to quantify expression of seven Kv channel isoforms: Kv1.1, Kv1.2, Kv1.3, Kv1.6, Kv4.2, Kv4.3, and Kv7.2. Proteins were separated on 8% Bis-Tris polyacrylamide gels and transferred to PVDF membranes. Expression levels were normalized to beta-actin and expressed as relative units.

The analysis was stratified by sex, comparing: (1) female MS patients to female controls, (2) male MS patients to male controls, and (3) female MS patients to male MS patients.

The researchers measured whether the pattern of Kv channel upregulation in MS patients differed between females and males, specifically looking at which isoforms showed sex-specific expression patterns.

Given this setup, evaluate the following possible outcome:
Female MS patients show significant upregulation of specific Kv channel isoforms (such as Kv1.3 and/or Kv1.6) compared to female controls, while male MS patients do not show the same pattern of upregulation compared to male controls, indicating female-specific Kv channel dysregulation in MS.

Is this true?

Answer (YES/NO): NO